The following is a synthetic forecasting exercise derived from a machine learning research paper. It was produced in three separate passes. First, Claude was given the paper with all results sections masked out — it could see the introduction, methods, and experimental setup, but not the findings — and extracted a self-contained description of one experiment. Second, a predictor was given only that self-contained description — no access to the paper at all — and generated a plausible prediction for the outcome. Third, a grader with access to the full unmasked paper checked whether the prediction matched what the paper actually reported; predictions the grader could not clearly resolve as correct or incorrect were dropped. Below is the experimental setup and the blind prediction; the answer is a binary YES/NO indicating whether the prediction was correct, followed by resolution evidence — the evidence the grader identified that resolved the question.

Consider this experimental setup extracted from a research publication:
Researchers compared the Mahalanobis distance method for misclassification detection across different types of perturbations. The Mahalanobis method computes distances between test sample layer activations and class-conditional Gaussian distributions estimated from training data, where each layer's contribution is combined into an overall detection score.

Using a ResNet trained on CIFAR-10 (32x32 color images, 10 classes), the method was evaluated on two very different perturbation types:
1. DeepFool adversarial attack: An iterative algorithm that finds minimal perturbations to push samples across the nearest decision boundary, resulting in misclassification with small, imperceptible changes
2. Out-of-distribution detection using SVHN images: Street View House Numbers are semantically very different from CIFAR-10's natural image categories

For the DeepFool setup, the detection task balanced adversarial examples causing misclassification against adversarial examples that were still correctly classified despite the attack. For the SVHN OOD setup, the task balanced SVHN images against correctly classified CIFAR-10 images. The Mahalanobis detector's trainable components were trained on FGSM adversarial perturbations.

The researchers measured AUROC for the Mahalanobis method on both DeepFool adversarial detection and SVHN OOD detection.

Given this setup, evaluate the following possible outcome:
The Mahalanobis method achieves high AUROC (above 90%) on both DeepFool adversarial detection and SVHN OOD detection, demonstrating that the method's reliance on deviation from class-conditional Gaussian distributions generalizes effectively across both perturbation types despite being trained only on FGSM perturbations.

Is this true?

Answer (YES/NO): NO